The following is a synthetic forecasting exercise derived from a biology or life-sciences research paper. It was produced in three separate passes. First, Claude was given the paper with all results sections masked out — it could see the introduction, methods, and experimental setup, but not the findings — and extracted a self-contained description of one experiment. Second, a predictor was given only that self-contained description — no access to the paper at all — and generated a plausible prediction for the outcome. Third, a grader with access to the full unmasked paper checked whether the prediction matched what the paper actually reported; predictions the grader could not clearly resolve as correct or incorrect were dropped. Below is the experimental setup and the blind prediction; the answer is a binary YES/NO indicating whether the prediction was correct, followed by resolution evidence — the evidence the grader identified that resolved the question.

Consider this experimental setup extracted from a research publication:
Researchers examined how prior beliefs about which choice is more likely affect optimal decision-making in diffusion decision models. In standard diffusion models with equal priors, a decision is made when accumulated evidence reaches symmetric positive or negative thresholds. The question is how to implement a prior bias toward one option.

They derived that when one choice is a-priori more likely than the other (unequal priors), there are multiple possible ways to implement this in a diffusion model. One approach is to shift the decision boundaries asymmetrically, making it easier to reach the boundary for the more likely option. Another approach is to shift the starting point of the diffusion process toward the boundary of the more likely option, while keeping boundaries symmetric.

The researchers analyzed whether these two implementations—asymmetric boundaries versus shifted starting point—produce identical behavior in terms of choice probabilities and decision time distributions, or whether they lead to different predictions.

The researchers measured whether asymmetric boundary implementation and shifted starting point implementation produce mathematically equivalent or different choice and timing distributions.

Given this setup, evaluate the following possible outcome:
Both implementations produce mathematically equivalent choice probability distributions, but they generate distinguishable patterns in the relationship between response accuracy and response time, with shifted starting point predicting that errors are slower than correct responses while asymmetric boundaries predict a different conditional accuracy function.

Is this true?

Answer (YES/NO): NO